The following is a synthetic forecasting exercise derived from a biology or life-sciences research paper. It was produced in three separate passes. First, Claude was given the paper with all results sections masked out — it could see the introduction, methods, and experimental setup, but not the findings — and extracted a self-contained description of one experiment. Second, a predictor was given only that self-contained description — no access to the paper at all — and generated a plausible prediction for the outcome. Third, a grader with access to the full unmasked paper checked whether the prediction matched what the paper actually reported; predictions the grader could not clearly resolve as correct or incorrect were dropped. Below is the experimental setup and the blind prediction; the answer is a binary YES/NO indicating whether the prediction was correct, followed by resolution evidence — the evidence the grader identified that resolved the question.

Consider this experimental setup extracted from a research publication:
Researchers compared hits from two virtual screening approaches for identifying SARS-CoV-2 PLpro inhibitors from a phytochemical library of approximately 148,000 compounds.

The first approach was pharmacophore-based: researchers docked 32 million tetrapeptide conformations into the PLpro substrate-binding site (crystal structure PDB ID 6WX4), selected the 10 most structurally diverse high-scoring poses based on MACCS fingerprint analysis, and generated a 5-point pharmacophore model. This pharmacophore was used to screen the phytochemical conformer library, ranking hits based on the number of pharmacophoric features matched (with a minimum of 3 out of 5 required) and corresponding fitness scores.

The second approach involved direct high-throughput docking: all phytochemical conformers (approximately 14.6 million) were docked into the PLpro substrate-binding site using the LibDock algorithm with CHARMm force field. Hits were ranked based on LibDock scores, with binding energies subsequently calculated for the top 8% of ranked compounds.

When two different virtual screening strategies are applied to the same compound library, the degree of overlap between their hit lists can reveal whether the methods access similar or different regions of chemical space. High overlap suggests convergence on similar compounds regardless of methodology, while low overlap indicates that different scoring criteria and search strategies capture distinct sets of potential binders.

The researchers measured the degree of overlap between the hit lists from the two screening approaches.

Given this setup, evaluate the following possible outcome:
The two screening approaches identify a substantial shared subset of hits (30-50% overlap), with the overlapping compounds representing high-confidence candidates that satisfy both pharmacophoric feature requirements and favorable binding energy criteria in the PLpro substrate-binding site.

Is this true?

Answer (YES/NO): NO